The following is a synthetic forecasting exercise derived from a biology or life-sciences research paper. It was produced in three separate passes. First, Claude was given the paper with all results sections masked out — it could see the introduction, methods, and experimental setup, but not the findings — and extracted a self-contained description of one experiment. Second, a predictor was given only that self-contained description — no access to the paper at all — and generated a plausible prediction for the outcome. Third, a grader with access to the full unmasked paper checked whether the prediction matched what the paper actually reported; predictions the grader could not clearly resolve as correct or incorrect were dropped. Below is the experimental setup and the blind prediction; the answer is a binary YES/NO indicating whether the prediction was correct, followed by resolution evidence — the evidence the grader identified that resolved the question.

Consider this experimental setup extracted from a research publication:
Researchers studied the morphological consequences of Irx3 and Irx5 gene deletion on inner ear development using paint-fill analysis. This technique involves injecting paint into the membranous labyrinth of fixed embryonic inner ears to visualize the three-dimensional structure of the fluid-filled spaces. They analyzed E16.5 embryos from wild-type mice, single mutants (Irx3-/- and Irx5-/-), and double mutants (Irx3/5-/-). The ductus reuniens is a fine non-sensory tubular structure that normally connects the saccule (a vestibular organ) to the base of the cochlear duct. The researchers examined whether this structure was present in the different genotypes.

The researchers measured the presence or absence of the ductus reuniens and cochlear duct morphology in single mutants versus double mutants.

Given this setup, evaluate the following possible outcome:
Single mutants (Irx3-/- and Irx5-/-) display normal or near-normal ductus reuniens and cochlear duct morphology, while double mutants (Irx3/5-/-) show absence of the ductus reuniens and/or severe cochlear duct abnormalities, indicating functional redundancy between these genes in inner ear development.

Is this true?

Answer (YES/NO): YES